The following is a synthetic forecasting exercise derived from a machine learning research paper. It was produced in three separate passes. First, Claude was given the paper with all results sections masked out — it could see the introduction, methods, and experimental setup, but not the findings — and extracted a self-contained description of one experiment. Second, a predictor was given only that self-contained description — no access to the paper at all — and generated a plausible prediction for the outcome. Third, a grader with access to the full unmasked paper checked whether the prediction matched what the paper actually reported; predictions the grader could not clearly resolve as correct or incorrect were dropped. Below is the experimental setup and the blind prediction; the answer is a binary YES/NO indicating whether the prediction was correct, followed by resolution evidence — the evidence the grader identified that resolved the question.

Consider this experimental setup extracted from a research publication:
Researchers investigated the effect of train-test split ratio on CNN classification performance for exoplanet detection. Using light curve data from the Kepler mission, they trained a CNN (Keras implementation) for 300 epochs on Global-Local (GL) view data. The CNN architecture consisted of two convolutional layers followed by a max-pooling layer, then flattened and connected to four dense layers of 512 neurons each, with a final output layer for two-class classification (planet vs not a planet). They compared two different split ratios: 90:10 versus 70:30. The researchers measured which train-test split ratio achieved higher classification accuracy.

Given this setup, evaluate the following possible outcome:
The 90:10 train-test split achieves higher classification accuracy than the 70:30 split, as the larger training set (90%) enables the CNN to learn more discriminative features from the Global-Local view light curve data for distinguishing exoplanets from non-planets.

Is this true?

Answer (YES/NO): YES